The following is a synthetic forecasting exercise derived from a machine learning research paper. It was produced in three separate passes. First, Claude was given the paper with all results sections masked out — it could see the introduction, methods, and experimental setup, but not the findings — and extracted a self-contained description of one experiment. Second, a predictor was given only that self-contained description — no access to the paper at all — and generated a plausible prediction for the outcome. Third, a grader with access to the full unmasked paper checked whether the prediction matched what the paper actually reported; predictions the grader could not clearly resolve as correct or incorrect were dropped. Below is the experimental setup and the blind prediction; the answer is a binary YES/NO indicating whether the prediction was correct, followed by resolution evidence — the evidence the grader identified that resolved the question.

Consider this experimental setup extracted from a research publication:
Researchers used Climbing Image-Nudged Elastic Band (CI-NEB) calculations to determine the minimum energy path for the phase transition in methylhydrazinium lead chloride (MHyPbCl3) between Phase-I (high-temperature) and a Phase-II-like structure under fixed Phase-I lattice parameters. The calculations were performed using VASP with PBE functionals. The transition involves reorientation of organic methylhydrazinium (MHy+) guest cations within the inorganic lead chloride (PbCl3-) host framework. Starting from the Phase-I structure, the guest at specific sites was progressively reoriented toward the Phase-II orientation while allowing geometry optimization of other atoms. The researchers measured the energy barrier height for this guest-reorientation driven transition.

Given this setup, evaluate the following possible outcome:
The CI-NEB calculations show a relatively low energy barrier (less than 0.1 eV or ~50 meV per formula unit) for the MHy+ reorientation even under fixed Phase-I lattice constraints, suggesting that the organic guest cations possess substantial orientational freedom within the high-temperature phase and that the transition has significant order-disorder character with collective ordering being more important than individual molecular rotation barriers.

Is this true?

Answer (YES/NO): NO